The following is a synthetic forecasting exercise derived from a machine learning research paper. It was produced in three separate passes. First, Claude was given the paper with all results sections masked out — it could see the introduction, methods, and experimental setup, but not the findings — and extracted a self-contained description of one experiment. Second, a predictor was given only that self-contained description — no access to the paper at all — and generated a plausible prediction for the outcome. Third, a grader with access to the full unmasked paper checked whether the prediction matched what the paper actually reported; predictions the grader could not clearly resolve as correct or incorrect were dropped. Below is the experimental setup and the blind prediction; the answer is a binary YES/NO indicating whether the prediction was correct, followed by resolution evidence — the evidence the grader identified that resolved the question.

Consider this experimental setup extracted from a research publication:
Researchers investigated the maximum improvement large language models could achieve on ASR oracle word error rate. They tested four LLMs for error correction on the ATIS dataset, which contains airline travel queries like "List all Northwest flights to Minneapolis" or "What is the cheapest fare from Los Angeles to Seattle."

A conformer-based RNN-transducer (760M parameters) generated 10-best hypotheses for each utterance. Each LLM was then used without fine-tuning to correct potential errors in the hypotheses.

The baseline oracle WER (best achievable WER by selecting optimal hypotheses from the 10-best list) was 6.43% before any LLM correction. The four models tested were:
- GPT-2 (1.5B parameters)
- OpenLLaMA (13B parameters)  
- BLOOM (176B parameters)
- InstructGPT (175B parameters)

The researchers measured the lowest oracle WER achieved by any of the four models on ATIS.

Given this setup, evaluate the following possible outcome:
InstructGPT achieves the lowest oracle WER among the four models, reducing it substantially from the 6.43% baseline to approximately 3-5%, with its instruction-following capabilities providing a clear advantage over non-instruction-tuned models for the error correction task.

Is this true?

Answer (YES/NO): NO